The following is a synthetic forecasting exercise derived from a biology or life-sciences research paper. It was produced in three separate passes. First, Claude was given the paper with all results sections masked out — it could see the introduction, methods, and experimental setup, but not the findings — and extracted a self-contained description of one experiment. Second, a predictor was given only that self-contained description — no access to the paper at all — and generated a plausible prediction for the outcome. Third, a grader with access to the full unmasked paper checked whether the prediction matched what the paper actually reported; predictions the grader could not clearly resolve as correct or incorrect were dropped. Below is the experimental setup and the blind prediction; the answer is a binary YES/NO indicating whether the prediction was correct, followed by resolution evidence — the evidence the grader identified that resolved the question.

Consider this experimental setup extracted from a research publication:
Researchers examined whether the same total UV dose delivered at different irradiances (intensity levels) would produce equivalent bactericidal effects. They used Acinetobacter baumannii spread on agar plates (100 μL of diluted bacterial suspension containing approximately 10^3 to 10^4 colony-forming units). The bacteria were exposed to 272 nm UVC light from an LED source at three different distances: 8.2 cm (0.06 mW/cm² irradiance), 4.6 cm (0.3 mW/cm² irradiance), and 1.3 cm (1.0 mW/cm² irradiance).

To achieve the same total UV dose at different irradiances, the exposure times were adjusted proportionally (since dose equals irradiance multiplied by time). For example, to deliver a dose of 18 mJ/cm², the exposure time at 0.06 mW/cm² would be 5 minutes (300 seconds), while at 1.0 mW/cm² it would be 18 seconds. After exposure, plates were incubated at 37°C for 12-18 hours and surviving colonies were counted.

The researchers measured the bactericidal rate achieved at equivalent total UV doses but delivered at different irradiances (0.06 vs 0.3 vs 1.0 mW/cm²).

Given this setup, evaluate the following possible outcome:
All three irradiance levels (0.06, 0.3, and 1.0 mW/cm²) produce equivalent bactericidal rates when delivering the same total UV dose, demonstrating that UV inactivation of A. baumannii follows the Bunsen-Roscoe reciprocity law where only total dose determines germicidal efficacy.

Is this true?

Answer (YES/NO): NO